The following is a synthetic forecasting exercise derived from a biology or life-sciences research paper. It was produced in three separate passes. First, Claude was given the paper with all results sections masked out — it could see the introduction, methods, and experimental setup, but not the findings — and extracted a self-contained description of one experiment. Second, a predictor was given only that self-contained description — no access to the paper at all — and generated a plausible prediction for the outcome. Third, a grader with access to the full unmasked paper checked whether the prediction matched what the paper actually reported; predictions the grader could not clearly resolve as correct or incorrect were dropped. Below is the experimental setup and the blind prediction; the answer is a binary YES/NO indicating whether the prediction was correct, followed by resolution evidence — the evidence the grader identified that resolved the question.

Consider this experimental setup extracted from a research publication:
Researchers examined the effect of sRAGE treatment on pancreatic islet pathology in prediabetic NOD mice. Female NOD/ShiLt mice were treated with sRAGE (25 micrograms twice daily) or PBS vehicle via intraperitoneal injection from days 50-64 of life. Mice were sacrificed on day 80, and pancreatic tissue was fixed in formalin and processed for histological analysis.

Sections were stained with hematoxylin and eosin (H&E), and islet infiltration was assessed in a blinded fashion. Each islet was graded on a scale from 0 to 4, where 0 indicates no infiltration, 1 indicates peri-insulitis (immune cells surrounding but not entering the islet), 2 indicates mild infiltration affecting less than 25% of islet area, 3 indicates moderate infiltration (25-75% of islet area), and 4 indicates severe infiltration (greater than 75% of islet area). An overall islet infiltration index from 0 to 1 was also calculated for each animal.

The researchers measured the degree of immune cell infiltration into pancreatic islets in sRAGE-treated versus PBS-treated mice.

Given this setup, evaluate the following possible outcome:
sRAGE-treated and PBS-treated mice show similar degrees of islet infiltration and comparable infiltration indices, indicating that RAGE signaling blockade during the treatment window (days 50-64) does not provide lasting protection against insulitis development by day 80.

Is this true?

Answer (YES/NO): YES